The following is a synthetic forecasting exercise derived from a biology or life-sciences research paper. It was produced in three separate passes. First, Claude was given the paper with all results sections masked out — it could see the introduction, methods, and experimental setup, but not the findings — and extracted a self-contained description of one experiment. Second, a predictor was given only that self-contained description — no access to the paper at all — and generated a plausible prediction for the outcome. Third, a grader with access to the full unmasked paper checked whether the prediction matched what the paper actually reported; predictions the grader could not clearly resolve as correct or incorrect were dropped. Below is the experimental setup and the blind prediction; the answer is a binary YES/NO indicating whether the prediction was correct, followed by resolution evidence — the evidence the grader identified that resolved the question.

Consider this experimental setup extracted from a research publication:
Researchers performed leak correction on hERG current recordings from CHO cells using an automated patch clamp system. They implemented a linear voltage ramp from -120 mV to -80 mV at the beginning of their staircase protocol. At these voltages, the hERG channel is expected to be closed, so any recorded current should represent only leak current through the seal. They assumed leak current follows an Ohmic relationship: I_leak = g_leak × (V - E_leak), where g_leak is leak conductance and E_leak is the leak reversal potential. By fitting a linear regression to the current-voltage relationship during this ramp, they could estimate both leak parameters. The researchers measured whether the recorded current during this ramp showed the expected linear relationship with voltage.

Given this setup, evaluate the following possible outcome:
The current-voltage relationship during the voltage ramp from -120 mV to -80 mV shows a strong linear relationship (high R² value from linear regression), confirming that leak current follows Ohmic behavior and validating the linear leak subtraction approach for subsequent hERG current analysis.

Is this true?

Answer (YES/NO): YES